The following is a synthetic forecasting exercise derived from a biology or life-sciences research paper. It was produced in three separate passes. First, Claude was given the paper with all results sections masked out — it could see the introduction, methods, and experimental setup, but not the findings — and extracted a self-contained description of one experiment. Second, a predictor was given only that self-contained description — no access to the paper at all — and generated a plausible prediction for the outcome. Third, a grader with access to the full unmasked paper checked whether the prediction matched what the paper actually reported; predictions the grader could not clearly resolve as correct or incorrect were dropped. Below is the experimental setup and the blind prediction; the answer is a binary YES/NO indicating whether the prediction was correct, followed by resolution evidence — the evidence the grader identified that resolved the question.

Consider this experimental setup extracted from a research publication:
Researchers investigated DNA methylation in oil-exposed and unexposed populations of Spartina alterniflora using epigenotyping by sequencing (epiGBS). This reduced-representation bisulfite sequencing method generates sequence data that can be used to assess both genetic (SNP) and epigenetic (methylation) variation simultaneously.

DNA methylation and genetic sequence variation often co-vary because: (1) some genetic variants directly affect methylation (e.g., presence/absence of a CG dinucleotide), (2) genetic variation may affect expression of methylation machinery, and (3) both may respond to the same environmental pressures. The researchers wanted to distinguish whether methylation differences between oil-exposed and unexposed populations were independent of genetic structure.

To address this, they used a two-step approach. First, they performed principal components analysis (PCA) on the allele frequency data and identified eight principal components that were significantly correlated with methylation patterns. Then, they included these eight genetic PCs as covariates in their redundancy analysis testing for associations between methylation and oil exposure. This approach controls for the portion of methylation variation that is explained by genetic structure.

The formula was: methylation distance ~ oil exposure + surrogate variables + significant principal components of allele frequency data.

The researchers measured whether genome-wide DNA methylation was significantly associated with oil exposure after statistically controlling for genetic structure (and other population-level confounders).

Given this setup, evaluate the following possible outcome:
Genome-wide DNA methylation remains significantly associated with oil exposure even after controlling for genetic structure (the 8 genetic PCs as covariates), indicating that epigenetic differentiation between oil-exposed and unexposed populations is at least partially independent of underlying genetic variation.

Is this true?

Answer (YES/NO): YES